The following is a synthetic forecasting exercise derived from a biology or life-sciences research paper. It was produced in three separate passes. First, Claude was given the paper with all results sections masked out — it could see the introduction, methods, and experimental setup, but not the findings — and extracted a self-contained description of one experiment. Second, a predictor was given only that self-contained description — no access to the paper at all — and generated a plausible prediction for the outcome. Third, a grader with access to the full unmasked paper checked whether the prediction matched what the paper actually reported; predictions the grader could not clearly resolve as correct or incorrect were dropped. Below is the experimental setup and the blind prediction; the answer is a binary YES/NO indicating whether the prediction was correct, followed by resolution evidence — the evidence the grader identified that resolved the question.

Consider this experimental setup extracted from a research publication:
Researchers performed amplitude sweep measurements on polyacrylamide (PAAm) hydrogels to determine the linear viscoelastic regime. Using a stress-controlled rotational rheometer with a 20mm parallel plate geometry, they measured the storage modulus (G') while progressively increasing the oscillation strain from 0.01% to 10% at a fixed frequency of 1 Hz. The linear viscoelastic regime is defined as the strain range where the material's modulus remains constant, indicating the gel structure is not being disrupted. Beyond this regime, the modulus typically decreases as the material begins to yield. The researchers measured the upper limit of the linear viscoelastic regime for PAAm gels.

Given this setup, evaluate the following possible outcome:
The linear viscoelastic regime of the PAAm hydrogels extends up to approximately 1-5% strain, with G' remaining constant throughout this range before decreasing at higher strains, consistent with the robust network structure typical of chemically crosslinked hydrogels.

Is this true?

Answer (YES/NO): NO